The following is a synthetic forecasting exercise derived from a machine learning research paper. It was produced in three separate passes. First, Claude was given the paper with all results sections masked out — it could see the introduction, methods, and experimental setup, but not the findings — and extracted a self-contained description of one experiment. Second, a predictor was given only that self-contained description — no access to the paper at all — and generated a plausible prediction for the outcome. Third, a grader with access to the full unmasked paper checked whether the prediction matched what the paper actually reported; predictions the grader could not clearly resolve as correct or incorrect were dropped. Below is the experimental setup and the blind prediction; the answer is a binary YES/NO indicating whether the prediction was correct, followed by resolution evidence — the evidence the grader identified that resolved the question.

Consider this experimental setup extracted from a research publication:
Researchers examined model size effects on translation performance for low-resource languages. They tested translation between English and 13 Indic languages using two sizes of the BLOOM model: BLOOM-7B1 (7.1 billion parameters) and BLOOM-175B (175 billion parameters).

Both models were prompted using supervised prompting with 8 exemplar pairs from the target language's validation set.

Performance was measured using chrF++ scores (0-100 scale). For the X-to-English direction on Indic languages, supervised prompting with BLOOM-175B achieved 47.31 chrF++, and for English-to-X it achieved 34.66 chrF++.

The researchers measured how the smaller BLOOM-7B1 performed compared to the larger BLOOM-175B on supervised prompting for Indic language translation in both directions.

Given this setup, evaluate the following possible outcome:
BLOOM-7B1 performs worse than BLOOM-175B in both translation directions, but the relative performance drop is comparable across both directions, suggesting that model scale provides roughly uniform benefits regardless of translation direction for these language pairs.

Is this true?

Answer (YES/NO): NO